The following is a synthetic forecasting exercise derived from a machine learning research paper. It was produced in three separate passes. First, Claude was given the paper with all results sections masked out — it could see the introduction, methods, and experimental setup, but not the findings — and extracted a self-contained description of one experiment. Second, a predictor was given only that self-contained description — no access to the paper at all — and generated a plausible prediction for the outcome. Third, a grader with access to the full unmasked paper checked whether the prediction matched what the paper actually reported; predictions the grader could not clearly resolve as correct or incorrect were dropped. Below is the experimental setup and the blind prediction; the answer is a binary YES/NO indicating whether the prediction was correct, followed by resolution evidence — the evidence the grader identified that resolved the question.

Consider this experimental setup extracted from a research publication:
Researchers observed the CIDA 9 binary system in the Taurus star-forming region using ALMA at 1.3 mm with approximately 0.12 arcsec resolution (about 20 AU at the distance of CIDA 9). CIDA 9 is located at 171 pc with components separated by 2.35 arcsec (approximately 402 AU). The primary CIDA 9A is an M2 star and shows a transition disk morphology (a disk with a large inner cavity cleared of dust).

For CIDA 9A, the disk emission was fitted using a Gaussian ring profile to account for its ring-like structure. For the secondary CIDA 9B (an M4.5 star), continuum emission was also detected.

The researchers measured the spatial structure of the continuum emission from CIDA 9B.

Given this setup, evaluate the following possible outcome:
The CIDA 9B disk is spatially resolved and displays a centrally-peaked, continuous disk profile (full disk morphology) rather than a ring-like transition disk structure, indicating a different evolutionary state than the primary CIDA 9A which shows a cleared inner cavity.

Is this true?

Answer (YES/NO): NO